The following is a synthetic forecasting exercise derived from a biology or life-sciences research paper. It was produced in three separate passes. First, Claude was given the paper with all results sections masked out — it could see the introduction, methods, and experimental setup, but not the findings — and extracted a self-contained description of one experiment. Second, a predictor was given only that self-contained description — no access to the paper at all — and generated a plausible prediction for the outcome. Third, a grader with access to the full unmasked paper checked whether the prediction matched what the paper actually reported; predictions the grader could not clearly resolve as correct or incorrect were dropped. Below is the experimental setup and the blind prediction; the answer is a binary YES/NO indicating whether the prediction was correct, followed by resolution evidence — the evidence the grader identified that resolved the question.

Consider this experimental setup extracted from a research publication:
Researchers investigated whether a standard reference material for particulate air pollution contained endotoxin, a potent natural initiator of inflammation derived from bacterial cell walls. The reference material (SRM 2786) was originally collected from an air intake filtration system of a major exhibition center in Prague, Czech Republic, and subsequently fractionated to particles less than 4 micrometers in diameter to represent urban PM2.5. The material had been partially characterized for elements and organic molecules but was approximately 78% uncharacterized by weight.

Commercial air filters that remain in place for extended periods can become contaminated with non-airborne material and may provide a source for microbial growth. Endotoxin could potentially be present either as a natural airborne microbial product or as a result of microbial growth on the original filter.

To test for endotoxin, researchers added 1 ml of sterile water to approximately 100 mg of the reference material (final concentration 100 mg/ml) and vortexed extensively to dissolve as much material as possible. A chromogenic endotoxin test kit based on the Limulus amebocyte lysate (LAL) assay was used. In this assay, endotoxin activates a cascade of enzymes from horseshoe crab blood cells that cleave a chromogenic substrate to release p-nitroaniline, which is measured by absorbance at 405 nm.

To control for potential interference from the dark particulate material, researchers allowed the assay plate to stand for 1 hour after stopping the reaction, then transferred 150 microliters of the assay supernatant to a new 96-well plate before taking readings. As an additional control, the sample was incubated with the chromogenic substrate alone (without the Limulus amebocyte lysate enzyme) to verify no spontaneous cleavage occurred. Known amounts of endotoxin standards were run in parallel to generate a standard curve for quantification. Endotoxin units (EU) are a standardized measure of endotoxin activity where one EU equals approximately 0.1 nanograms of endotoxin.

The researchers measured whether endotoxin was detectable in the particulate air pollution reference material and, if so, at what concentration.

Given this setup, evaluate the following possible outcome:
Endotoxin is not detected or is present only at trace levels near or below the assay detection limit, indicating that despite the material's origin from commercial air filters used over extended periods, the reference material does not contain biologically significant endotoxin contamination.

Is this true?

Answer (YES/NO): NO